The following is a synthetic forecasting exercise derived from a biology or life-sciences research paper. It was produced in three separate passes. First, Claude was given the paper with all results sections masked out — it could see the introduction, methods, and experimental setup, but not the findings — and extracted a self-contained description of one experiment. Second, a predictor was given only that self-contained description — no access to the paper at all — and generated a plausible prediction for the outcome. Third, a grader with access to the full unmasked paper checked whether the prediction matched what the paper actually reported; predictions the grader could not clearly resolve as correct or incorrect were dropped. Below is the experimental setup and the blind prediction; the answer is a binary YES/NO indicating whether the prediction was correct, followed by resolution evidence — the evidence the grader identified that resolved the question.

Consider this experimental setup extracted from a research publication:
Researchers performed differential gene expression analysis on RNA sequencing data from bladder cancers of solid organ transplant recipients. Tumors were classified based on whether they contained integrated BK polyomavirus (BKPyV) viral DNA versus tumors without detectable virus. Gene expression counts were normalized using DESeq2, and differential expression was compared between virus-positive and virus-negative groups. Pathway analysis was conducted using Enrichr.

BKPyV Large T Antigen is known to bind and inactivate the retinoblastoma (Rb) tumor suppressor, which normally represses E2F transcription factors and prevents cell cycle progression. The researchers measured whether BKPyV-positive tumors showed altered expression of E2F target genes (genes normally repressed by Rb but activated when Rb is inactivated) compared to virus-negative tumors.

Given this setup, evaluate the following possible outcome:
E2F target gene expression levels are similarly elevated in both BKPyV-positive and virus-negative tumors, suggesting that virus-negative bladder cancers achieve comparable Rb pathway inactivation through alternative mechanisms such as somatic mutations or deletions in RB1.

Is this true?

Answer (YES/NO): NO